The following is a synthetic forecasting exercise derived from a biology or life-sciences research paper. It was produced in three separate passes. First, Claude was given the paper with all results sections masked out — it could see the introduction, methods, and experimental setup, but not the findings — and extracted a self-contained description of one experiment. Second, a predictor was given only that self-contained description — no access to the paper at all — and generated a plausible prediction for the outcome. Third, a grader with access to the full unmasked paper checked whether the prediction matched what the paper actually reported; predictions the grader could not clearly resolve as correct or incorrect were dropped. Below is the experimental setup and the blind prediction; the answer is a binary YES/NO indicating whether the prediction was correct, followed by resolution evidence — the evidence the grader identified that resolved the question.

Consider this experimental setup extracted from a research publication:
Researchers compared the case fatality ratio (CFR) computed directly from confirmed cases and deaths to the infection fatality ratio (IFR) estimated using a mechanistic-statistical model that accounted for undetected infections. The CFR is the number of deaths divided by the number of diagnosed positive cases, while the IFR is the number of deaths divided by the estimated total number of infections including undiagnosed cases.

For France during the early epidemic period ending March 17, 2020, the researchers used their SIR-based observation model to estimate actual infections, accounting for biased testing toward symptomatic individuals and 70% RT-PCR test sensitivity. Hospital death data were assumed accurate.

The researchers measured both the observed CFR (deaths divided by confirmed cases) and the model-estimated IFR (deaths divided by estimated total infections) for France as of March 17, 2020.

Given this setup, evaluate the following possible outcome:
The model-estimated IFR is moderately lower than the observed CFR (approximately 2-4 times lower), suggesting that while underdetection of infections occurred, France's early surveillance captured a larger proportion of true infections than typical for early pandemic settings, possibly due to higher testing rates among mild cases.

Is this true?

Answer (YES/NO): YES